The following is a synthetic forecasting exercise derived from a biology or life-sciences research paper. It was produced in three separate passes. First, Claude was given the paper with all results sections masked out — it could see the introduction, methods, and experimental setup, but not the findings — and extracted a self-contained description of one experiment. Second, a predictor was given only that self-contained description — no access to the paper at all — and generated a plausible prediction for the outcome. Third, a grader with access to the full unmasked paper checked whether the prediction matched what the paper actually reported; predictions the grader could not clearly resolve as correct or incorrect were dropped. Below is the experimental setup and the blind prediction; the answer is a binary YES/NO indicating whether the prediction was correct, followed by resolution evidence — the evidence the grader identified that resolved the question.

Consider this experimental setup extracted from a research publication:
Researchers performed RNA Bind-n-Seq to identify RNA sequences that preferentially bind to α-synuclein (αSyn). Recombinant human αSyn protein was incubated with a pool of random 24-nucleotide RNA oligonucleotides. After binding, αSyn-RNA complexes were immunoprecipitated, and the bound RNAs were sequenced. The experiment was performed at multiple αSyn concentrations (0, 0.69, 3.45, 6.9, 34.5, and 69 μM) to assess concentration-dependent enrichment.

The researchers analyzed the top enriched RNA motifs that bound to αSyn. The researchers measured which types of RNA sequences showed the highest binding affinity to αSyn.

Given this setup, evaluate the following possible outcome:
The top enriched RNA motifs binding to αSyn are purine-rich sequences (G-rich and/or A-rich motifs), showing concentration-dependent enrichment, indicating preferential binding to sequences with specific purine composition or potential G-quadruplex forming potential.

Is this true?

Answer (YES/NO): YES